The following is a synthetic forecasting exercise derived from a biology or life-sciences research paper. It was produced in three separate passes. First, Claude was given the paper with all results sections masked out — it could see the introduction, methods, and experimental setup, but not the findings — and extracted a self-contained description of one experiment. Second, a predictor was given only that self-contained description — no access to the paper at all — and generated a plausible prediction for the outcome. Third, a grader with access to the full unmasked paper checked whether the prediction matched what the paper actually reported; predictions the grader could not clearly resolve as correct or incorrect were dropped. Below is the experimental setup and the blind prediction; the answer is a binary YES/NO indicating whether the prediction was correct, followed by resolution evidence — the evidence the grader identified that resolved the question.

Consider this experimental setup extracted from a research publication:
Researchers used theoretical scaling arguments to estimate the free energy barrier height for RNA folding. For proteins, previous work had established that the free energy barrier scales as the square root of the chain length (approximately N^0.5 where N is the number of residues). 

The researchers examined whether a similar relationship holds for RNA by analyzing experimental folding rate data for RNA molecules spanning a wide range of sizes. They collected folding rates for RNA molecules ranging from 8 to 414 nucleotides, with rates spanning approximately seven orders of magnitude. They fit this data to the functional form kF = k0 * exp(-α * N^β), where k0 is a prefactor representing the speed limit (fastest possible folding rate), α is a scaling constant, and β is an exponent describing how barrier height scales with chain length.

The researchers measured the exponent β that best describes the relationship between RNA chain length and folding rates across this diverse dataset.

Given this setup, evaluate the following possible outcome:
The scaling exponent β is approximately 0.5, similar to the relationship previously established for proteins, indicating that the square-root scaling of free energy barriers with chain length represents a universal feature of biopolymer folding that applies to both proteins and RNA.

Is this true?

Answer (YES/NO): YES